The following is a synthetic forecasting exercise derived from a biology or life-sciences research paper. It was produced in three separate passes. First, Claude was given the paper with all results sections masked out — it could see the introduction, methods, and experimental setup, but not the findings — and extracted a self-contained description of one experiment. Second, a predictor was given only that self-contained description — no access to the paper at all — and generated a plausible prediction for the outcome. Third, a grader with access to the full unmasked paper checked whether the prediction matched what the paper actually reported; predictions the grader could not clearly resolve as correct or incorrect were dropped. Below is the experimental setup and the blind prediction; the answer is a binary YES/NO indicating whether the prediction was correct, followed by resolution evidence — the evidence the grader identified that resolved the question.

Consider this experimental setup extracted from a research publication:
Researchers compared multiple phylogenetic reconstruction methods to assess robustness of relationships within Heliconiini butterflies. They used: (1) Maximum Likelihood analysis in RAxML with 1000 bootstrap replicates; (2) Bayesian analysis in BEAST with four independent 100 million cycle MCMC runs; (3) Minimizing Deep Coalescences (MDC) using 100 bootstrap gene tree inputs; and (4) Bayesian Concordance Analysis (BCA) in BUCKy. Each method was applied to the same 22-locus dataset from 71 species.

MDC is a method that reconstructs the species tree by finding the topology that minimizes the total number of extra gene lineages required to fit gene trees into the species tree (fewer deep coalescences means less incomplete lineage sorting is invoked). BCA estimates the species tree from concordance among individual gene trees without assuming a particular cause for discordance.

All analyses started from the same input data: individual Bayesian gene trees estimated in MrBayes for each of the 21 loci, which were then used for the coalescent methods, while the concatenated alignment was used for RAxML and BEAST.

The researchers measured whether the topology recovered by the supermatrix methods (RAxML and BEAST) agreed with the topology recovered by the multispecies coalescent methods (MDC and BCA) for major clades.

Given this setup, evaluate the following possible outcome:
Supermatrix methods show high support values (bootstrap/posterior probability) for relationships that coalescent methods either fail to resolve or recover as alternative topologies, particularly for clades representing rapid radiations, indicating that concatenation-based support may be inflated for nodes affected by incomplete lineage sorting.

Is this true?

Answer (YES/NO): YES